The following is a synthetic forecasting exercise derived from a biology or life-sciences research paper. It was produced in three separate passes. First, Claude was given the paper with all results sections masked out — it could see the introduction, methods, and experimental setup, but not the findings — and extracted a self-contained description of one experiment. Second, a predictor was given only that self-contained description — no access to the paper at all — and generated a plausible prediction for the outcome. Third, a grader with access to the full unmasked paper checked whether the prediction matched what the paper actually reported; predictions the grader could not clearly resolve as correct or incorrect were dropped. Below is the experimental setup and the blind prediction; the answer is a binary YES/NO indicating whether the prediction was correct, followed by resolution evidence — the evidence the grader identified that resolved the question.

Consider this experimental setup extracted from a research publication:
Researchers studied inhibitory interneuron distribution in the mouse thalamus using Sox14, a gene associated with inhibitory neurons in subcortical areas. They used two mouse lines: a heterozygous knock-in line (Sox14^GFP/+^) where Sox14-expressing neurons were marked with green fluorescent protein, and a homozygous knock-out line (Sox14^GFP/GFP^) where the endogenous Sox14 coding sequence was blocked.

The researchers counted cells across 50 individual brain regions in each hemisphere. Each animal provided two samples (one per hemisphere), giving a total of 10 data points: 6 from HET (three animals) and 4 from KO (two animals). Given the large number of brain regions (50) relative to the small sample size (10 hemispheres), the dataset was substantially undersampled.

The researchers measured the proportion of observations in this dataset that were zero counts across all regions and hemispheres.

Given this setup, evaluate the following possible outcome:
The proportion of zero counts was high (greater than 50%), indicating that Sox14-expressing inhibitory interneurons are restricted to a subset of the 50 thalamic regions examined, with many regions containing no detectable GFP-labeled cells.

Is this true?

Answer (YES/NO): NO